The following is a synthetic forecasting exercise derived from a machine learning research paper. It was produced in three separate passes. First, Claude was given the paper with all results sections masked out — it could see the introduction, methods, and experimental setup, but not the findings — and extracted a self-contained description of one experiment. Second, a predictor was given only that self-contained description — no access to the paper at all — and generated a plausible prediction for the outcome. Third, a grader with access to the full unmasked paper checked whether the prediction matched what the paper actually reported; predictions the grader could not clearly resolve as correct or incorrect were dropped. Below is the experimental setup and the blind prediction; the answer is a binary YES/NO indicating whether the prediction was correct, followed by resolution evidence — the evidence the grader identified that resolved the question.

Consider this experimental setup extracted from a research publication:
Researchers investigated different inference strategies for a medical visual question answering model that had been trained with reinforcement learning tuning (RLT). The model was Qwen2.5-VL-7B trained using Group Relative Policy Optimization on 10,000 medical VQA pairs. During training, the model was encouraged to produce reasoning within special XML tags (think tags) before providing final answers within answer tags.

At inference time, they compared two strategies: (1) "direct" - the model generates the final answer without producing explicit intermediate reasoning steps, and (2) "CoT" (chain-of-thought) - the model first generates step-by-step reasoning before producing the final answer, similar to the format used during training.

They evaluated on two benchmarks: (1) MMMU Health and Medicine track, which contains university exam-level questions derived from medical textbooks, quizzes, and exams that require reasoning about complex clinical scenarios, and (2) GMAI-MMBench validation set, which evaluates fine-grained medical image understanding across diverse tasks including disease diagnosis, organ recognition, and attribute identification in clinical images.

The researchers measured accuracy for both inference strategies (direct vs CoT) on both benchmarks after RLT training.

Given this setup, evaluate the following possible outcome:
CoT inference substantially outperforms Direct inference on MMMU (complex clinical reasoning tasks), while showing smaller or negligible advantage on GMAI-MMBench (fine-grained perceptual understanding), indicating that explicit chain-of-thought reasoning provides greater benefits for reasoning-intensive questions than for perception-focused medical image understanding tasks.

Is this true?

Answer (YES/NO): NO